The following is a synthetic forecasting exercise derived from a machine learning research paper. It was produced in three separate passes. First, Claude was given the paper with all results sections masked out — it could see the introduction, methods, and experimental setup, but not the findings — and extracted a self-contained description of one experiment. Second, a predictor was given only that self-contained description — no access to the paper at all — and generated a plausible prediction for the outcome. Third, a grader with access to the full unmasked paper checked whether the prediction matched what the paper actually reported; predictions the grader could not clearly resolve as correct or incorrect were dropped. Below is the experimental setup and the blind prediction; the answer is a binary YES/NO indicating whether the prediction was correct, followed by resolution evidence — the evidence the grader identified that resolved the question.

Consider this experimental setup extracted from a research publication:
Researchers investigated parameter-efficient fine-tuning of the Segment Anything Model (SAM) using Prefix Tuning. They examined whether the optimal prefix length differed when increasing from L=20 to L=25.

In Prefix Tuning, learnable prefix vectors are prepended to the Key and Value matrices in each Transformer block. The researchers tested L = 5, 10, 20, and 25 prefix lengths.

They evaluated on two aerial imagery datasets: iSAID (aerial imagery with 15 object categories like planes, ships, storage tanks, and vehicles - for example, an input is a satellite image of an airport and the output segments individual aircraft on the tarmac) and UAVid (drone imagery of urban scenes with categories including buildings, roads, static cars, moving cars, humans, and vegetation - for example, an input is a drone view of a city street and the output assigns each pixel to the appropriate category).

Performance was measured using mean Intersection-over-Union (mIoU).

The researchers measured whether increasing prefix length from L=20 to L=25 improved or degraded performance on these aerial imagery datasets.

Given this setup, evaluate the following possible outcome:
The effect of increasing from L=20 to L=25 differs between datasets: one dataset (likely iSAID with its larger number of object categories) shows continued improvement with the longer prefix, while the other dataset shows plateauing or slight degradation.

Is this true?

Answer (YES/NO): NO